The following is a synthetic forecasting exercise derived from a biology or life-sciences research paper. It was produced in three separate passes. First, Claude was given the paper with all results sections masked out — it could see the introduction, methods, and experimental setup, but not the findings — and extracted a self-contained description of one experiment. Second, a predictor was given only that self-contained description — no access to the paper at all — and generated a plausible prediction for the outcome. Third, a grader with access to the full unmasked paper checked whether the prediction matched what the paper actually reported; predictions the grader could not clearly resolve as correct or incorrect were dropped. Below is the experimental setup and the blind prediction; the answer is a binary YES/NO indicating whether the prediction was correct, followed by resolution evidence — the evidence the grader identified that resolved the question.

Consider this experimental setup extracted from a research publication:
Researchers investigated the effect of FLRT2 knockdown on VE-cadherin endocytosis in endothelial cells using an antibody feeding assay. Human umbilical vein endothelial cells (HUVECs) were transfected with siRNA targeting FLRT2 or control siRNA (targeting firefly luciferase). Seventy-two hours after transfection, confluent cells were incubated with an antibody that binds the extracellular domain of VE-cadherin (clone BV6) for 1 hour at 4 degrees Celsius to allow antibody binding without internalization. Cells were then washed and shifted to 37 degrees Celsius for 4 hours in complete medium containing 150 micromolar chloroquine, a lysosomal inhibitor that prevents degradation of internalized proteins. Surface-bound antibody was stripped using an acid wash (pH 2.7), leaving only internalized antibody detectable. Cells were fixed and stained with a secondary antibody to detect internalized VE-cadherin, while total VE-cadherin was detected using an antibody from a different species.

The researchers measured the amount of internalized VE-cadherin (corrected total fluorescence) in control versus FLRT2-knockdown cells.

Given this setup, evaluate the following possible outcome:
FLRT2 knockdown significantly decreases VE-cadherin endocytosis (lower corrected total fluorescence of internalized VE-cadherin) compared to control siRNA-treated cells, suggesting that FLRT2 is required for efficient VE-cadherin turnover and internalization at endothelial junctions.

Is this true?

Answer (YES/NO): NO